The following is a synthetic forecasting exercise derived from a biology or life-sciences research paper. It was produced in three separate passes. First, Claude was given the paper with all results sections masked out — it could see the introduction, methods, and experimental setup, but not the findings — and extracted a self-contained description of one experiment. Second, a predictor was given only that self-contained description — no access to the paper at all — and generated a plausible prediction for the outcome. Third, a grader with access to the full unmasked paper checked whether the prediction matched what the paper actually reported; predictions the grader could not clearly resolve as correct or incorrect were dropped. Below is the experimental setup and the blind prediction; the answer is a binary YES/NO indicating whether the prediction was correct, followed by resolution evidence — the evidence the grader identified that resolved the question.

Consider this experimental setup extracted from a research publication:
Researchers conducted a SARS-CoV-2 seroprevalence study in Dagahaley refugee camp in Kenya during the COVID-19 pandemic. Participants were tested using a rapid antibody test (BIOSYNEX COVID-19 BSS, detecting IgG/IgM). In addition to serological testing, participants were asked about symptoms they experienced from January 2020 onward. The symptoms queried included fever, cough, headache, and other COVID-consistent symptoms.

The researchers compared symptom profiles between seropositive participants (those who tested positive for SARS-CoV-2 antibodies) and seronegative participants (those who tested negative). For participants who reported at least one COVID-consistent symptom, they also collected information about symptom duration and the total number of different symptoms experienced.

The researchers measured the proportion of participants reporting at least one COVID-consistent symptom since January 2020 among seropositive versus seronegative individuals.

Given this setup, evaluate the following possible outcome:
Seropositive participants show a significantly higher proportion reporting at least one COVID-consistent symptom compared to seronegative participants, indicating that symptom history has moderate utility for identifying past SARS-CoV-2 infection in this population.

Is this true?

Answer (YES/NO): YES